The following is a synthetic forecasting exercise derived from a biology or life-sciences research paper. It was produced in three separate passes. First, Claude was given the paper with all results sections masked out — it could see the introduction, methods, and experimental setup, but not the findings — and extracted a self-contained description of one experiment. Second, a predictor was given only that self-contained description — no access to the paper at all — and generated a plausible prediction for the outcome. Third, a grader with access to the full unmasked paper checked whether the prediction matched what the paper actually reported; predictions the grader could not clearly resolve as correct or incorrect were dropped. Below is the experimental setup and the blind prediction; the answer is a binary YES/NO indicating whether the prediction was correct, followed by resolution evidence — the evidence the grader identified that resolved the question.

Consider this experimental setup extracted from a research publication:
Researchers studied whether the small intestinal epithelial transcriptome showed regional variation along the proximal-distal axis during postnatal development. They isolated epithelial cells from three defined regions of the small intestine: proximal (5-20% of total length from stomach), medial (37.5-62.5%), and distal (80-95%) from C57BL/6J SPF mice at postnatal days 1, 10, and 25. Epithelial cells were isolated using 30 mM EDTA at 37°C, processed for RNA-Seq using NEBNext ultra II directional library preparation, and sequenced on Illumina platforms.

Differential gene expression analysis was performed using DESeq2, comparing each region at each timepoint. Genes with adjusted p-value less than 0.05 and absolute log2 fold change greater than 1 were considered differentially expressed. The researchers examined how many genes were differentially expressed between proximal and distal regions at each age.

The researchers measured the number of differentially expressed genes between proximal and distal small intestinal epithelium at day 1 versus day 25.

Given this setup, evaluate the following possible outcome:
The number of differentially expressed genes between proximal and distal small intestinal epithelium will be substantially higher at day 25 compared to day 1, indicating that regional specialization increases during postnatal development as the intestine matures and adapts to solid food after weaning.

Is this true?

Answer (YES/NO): NO